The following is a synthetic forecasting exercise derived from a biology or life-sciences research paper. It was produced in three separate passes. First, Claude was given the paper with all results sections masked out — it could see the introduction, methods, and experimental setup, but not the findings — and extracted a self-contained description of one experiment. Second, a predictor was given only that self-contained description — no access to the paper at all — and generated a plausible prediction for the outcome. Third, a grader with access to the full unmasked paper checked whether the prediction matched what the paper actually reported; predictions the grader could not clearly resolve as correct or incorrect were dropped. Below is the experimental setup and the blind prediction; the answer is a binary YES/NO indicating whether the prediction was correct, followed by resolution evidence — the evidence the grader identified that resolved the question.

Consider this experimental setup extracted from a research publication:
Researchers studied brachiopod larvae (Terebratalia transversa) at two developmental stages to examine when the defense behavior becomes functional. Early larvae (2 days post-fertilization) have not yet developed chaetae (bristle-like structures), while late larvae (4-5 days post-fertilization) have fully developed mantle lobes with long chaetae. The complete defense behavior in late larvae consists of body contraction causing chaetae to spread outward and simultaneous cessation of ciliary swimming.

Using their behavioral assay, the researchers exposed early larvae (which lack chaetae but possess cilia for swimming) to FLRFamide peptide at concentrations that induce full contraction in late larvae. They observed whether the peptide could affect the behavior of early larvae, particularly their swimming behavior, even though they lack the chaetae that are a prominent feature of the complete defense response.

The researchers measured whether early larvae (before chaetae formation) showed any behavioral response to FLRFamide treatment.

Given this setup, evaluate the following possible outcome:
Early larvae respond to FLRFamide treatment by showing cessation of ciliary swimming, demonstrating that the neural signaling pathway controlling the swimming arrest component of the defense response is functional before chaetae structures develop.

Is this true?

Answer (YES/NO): YES